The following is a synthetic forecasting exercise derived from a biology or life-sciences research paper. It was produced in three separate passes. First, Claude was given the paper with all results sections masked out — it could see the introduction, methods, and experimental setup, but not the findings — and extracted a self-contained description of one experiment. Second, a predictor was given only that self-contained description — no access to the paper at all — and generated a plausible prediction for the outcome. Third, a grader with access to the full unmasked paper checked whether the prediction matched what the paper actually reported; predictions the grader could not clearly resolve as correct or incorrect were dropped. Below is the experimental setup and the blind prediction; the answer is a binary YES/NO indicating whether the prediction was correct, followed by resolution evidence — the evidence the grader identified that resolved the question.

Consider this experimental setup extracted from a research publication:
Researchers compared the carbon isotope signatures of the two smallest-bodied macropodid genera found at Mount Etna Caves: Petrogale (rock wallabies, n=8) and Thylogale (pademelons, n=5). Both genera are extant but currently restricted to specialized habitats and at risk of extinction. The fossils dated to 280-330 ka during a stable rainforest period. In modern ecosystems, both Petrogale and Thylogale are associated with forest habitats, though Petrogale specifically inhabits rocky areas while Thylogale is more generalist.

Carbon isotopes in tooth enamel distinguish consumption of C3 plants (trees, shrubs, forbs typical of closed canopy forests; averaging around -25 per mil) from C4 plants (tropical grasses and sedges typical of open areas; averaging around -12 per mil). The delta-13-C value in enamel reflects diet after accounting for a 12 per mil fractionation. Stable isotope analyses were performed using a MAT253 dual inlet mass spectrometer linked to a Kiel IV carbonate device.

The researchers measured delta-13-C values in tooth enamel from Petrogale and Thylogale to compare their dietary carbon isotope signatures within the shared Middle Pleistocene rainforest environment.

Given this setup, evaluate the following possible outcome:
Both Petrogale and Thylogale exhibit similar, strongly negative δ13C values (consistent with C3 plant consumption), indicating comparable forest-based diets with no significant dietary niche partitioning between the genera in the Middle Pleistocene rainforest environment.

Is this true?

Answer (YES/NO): NO